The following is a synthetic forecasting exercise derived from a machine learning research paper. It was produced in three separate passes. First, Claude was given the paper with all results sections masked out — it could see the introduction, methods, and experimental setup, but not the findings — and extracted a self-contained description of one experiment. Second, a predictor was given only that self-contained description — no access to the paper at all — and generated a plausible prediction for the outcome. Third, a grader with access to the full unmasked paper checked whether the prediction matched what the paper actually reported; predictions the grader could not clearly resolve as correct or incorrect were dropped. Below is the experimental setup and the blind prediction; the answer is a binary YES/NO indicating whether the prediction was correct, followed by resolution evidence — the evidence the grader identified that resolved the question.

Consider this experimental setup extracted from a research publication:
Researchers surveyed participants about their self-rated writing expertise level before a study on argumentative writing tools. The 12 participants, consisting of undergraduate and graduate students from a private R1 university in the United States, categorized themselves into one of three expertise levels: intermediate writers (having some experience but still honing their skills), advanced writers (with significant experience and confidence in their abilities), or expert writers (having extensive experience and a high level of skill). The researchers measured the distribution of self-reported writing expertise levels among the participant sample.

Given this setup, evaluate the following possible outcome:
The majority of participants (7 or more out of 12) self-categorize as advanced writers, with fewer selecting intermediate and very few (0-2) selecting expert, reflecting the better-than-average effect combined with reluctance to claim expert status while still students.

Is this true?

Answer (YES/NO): YES